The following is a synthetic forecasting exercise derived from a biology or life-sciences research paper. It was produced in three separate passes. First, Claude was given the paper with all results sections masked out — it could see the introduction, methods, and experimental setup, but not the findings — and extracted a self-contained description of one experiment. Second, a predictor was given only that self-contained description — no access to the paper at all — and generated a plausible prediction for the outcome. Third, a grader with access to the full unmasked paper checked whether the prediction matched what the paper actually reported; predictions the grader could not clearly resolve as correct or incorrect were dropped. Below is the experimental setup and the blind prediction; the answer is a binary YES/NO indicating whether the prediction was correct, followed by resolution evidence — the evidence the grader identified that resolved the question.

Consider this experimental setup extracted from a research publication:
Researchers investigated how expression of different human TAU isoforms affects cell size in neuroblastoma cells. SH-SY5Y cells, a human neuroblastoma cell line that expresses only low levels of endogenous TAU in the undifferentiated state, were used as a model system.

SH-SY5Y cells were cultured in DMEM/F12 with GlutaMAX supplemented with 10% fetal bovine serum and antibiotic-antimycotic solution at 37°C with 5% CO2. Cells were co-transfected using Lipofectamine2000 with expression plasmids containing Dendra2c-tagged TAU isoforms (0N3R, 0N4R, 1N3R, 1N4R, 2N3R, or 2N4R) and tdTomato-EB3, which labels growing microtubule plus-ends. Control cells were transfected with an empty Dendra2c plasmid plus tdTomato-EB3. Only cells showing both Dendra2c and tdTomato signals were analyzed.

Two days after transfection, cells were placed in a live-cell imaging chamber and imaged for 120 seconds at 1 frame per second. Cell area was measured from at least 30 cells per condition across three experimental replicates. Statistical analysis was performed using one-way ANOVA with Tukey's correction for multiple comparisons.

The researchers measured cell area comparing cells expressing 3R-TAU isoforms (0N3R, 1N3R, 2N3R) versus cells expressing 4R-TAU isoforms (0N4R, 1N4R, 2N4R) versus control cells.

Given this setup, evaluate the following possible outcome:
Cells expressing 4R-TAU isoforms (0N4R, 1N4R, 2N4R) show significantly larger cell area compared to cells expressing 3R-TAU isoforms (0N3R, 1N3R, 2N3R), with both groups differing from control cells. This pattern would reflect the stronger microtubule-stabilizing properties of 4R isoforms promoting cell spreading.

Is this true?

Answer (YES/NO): NO